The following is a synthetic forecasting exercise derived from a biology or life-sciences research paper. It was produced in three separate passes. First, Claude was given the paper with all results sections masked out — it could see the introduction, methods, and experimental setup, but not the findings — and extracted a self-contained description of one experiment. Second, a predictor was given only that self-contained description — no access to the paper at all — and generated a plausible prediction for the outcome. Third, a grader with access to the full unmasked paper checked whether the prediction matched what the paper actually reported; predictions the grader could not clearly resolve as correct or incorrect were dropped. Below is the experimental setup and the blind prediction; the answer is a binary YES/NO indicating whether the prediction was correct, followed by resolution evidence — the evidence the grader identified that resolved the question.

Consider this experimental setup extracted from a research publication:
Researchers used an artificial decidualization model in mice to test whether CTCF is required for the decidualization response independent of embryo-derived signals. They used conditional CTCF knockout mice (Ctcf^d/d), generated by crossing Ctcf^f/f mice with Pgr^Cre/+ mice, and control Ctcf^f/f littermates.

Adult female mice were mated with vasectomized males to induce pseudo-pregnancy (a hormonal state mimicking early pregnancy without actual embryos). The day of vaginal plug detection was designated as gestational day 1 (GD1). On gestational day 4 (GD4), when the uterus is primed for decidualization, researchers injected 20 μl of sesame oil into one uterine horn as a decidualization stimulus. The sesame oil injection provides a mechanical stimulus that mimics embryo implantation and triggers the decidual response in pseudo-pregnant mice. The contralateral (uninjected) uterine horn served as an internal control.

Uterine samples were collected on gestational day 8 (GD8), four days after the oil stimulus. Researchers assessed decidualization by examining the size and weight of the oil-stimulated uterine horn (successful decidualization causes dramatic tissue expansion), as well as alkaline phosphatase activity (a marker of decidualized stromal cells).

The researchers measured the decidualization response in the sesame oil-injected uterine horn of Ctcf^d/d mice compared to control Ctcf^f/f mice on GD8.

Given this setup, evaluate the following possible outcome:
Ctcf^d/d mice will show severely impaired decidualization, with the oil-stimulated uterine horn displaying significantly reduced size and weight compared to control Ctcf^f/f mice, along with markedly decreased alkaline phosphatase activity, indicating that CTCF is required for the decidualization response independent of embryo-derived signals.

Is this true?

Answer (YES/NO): YES